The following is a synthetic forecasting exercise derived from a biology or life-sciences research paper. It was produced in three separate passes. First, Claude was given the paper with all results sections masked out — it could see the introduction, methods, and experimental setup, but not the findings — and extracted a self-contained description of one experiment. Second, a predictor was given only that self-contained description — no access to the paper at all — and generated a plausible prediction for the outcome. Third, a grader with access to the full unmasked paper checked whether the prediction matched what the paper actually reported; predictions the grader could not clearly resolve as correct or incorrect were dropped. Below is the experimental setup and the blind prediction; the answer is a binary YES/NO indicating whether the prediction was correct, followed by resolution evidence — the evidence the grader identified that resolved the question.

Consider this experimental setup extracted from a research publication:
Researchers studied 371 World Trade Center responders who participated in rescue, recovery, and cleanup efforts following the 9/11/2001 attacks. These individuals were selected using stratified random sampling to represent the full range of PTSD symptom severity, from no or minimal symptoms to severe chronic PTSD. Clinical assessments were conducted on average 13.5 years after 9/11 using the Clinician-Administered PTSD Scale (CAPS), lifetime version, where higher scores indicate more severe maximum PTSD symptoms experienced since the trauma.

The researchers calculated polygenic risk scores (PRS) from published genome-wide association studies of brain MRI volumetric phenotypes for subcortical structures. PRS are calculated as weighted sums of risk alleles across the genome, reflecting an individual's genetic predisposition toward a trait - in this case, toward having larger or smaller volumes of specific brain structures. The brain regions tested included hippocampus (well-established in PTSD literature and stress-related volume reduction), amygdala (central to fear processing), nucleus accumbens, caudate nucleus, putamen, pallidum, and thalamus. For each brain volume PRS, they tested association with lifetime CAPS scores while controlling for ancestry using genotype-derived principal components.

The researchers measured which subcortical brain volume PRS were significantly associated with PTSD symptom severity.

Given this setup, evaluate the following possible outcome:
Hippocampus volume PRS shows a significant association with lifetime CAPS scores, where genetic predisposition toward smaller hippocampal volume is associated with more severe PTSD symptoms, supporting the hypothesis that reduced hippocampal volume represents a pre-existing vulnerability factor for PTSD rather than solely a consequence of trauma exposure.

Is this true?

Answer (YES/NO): NO